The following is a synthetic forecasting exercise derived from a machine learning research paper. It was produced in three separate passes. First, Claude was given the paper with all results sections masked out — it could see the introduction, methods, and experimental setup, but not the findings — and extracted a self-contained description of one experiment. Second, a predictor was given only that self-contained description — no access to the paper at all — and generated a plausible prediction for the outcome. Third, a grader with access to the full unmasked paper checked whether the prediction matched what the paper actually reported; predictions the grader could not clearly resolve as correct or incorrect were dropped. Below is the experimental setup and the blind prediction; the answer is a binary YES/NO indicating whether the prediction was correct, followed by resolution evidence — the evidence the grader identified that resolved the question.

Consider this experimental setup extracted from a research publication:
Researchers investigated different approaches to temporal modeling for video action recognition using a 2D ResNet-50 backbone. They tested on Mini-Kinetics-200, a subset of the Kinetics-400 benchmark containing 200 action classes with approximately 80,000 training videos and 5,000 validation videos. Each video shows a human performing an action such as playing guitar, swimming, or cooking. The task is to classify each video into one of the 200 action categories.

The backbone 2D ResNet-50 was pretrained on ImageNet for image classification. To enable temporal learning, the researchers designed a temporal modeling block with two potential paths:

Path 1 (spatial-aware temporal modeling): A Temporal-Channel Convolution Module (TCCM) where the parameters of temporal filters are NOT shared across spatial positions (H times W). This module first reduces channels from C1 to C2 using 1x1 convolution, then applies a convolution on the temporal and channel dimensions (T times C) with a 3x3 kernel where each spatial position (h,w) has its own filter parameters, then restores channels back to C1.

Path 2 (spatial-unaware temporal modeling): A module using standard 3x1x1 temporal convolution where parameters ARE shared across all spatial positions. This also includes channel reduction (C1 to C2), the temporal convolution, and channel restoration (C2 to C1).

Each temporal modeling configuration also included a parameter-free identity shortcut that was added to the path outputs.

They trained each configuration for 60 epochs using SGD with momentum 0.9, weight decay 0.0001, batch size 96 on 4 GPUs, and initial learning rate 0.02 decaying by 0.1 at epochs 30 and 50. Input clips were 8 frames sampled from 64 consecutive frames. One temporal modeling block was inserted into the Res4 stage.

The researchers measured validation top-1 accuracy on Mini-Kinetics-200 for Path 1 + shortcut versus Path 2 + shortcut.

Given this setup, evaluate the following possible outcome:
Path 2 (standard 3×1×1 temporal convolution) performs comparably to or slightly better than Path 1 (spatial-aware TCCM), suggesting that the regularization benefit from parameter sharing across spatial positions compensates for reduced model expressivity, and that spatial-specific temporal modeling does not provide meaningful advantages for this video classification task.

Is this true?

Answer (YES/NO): YES